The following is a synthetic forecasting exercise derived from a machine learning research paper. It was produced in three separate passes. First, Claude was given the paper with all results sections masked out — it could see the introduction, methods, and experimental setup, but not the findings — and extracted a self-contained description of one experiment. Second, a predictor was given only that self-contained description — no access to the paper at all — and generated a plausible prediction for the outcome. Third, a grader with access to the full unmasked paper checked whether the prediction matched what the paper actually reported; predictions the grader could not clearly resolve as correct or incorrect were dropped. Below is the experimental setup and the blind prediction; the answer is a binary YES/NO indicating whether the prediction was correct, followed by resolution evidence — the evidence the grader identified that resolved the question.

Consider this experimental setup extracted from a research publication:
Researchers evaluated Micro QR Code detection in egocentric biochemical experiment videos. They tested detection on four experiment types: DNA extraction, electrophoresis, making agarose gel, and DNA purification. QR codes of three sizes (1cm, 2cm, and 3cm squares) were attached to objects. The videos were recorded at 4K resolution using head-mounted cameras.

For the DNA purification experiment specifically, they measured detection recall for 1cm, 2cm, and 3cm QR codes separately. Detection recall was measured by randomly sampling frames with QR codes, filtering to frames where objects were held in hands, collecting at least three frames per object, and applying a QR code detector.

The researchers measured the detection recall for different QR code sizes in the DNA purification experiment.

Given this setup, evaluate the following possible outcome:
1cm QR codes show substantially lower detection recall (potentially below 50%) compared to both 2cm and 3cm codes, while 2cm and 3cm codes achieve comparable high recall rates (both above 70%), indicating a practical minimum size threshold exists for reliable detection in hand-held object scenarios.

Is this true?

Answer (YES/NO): NO